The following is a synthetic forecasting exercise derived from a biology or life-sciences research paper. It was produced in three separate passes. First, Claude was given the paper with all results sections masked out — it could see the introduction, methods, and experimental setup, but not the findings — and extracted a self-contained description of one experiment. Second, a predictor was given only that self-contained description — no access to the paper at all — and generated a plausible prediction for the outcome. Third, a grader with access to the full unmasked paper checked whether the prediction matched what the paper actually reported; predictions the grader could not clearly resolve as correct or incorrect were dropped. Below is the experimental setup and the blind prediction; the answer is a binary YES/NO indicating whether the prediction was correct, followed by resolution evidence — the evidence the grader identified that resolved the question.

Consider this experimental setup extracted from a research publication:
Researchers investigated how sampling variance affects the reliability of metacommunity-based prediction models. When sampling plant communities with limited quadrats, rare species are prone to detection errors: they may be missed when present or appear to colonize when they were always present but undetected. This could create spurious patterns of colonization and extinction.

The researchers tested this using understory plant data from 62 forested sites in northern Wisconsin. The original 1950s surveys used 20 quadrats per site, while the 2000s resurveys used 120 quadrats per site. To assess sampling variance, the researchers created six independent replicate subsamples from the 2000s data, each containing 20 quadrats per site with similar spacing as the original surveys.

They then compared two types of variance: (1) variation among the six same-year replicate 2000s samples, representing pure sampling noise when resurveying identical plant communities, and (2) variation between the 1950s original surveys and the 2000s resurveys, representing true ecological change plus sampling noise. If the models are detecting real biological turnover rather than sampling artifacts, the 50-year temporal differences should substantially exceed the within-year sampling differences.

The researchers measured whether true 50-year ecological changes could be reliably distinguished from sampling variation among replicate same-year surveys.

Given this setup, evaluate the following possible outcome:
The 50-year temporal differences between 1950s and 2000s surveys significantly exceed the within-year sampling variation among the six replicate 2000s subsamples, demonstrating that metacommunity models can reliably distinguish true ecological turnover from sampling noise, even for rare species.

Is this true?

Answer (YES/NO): NO